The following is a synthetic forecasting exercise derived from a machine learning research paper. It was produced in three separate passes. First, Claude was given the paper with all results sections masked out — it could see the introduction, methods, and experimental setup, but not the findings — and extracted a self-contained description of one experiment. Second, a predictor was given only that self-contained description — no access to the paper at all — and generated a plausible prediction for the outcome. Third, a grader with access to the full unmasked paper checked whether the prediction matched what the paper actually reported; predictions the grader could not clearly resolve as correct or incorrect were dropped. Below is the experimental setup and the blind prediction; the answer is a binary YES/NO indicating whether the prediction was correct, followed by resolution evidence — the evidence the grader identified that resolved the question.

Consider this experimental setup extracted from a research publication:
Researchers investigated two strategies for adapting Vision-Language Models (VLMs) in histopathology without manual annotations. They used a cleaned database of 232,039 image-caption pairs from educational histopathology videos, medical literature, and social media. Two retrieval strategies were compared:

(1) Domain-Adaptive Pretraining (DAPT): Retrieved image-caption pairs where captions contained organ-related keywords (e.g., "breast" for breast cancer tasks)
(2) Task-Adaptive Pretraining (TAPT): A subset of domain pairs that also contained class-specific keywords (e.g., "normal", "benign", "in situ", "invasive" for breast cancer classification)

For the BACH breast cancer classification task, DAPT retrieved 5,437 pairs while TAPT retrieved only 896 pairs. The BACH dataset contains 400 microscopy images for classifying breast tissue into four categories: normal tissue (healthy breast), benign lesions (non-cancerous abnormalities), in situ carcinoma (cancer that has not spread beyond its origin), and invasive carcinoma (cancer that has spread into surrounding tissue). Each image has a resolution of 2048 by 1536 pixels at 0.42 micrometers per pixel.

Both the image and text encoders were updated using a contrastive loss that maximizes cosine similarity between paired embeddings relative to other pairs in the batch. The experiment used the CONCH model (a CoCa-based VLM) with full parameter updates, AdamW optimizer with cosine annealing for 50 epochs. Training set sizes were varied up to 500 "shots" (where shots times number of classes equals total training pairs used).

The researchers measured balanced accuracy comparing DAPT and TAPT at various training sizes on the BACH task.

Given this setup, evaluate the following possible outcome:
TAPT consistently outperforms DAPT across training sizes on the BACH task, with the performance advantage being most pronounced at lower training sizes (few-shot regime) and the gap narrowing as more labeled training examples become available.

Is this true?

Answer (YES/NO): NO